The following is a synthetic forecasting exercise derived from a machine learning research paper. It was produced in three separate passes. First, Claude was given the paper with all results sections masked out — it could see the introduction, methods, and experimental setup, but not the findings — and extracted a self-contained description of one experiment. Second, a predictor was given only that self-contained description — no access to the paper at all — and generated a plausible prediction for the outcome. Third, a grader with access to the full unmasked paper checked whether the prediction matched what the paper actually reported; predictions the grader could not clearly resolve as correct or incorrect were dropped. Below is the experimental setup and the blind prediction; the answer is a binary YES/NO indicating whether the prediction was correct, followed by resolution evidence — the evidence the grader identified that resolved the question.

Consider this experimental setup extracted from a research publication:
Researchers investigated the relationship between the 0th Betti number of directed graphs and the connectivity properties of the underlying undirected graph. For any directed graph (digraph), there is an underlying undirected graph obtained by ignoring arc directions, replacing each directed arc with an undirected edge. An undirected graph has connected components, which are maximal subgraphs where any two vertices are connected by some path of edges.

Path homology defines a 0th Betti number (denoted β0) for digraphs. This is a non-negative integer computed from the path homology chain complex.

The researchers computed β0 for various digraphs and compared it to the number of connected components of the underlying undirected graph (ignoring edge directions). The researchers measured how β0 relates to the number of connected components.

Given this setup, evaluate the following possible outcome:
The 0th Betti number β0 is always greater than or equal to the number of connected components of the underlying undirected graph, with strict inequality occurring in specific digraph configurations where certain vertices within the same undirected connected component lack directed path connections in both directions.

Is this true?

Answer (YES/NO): NO